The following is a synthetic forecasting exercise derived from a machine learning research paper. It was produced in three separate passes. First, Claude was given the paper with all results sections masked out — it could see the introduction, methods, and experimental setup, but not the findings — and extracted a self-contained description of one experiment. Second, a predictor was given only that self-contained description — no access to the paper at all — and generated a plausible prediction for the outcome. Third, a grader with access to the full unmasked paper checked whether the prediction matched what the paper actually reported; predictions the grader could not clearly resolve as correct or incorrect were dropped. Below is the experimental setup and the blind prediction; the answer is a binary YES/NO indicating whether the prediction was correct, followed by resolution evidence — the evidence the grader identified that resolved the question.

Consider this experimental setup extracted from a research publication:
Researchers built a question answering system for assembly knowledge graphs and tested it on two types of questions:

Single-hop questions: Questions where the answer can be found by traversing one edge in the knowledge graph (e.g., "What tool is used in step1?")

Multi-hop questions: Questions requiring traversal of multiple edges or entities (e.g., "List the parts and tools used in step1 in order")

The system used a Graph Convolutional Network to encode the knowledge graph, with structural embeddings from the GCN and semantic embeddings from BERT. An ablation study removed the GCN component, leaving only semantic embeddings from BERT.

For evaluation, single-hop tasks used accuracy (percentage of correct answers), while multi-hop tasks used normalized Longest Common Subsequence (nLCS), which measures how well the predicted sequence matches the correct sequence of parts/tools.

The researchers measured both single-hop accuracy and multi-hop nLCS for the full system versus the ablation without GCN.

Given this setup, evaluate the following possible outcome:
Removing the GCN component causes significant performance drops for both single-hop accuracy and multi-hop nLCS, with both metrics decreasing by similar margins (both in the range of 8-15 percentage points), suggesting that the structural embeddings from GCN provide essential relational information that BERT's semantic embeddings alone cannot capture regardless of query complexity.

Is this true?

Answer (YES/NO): NO